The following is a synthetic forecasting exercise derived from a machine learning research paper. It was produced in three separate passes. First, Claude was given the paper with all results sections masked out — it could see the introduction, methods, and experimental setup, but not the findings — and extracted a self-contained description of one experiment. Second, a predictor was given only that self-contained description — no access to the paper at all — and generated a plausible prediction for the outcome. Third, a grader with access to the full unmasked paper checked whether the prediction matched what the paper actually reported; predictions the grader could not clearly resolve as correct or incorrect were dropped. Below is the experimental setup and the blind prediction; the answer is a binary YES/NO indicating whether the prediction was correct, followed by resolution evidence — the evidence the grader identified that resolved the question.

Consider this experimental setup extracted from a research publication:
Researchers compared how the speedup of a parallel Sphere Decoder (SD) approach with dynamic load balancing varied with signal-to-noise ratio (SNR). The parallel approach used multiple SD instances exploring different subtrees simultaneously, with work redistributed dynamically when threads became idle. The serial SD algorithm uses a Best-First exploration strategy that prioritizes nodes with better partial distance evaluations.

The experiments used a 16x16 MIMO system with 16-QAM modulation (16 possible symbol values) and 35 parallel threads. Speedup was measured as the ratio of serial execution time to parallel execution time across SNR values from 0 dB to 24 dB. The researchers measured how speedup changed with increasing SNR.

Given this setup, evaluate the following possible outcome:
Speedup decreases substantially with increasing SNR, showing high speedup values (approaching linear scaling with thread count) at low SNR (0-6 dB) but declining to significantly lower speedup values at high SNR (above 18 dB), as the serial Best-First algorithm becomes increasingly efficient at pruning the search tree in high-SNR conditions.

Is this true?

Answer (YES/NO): NO